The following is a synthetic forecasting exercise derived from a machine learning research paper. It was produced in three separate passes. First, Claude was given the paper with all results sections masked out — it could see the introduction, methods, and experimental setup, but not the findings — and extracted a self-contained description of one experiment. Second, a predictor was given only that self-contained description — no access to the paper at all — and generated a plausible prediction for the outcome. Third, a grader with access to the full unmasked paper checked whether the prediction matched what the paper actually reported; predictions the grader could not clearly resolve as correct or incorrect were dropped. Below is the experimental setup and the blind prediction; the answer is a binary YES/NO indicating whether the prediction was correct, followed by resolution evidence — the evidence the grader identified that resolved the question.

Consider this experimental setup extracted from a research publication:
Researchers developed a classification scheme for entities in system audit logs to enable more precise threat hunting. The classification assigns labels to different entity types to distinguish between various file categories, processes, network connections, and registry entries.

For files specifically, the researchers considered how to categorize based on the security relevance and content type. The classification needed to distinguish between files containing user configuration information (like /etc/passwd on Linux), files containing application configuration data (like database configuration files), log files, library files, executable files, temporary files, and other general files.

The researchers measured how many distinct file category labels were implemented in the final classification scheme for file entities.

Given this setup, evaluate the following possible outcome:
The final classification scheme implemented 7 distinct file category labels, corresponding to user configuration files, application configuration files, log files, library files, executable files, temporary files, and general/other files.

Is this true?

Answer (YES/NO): YES